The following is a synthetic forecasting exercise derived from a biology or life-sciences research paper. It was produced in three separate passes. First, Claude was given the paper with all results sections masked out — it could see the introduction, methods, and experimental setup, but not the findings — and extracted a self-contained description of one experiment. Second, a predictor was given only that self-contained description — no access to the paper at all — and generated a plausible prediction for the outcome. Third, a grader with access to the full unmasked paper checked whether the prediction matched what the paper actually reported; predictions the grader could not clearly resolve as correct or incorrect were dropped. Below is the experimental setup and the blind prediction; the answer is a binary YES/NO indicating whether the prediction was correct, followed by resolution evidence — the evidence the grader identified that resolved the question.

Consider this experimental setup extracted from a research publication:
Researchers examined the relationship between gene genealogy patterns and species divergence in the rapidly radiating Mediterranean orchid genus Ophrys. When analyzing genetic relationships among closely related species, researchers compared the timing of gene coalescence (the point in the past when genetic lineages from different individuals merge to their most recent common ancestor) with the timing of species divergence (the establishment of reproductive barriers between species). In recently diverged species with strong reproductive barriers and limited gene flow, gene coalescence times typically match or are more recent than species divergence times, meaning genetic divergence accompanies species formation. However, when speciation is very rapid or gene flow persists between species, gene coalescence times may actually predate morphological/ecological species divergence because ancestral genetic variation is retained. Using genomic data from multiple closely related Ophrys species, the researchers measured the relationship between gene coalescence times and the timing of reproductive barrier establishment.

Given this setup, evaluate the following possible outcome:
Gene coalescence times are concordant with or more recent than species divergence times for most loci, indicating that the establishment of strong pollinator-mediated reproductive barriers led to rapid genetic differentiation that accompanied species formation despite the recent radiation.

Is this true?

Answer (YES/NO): NO